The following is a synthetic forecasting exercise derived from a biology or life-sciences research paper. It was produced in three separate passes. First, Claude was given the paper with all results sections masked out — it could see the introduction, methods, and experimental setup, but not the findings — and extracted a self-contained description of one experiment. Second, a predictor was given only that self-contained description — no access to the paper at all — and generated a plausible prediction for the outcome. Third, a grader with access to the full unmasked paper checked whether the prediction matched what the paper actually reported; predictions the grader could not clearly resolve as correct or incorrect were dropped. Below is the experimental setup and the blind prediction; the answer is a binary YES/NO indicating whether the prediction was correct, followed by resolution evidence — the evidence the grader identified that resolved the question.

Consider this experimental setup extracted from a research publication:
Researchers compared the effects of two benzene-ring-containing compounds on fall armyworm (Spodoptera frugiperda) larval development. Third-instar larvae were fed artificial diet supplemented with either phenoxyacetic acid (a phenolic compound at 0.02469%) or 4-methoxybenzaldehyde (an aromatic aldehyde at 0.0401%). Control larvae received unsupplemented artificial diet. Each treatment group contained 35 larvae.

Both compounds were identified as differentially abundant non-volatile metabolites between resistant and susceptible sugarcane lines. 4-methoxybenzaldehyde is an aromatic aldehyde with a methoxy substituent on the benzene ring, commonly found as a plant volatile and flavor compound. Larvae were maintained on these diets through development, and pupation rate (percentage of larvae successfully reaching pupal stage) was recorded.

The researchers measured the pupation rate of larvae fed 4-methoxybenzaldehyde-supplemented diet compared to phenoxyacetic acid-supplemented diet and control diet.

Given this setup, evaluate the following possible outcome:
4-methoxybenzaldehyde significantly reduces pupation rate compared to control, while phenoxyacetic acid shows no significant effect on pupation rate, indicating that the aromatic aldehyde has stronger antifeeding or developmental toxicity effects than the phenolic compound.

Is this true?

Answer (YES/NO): NO